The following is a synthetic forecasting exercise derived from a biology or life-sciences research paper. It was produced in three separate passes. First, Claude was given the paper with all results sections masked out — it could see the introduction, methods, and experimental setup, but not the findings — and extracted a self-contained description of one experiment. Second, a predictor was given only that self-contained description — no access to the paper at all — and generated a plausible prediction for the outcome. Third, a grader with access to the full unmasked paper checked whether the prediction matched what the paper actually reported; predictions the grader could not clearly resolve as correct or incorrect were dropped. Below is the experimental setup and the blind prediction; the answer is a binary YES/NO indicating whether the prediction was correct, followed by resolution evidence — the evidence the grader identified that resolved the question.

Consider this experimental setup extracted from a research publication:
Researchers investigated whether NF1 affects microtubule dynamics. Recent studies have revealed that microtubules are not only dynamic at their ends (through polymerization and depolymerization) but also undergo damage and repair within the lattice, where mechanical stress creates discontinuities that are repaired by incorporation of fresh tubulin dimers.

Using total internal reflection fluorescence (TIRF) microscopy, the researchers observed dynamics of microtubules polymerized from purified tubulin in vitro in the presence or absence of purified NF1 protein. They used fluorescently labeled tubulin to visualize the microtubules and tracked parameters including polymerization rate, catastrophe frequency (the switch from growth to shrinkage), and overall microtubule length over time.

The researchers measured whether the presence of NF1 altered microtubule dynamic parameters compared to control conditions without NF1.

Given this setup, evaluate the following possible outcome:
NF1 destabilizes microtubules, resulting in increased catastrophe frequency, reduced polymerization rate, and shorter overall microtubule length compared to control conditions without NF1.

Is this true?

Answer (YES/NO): NO